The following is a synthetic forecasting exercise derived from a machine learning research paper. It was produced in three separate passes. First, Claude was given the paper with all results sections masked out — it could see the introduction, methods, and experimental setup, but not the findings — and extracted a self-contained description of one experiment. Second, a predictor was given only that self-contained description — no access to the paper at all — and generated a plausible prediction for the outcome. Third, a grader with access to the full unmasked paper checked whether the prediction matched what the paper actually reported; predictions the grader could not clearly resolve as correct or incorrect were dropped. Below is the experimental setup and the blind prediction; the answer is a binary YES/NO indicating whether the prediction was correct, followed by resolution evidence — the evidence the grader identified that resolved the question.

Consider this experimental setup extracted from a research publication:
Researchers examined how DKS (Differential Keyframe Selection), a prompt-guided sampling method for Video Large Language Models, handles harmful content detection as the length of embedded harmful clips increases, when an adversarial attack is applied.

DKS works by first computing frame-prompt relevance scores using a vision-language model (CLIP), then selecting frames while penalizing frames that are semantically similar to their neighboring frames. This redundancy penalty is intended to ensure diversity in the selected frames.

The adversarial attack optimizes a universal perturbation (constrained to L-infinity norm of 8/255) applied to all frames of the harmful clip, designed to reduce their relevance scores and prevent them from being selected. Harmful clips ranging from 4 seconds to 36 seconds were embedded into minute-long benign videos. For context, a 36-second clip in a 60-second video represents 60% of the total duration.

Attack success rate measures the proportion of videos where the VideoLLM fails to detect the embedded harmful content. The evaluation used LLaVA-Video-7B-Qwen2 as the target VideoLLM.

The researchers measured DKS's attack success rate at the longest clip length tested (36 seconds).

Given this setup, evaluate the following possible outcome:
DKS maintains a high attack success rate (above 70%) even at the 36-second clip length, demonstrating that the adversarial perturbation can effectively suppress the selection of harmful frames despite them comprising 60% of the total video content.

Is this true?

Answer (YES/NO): NO